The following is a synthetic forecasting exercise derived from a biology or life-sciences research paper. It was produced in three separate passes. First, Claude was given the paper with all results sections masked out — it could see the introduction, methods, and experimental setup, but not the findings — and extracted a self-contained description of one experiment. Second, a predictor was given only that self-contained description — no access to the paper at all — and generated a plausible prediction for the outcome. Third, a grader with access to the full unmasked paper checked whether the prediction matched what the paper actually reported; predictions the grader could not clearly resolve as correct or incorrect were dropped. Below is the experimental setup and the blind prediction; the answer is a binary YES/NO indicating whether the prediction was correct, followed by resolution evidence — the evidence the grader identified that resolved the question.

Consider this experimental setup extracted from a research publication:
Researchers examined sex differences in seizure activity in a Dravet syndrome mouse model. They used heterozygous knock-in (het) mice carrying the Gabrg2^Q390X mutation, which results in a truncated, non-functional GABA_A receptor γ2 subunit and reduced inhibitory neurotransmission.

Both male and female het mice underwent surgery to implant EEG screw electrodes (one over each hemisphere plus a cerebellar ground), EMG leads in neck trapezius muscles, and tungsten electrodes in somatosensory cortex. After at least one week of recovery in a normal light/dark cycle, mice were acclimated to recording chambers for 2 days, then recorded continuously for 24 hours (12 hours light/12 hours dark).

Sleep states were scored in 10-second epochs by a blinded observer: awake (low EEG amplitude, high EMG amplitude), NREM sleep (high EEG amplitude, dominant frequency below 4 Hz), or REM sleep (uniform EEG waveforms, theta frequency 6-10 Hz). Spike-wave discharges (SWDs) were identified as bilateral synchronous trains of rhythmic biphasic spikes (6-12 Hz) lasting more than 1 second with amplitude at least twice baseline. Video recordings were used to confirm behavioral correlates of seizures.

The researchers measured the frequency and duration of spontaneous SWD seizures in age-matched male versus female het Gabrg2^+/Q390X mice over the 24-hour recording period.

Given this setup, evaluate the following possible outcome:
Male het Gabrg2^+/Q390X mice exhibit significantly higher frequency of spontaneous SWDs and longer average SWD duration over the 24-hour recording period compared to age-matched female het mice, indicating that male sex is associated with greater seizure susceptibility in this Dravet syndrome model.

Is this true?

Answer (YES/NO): NO